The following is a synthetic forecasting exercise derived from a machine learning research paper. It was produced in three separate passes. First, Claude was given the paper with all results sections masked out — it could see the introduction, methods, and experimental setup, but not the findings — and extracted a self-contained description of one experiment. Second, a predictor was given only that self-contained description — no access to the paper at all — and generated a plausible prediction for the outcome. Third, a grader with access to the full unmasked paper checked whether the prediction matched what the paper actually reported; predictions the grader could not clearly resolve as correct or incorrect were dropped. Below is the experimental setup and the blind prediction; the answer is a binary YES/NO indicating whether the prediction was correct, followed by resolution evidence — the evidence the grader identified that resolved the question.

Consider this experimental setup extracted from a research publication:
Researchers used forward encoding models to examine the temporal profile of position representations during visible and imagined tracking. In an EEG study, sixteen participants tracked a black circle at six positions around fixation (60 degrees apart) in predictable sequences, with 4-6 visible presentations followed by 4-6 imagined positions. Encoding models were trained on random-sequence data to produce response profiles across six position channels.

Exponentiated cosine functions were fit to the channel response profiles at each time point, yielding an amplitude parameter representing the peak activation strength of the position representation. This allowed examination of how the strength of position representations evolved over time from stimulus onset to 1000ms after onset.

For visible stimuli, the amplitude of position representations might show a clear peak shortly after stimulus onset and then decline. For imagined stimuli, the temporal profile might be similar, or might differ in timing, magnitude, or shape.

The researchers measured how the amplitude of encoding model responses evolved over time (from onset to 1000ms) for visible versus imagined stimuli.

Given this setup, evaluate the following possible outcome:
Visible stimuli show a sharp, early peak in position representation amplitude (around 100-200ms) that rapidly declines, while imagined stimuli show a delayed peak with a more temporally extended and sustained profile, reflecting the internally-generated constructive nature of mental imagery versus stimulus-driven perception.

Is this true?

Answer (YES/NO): NO